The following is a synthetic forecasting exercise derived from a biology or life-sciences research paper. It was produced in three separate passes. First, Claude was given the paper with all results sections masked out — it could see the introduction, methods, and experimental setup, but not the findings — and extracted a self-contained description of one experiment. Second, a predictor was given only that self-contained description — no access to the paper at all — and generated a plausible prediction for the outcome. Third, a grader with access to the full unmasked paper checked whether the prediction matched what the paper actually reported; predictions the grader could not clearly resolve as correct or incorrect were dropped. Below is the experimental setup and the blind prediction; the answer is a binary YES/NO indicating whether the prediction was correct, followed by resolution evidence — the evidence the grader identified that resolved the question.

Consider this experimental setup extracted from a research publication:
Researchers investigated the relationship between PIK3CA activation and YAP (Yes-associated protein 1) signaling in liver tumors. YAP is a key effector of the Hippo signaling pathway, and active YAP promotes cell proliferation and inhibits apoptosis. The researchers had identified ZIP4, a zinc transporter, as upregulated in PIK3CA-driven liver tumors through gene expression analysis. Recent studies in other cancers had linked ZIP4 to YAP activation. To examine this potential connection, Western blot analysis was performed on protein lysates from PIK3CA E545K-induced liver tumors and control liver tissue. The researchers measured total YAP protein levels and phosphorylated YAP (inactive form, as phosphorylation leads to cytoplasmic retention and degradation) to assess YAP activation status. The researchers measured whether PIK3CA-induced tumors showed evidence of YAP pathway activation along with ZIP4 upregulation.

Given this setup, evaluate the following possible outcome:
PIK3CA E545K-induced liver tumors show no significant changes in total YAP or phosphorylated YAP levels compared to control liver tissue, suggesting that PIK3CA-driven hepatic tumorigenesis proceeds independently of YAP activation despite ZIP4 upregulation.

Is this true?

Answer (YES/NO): NO